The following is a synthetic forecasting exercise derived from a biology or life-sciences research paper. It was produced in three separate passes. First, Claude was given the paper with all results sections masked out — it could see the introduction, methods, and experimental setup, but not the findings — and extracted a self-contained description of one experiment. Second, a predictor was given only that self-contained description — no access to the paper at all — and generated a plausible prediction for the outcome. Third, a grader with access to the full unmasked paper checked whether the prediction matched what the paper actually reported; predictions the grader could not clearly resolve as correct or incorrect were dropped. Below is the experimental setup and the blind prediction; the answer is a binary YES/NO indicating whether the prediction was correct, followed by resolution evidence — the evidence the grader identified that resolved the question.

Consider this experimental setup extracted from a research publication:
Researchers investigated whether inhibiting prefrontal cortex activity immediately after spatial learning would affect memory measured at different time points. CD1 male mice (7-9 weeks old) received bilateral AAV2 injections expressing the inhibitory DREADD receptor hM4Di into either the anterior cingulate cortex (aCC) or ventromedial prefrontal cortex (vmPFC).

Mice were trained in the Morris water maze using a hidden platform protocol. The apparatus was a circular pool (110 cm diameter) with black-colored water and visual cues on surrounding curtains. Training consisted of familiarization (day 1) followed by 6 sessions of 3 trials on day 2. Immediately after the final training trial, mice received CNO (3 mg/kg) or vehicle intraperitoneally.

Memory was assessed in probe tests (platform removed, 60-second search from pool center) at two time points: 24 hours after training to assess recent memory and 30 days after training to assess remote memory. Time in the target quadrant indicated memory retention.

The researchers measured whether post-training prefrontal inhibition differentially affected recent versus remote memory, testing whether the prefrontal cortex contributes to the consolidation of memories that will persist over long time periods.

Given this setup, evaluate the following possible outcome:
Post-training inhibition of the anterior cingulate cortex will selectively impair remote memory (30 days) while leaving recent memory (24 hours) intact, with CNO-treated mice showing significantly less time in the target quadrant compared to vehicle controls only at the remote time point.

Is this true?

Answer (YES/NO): NO